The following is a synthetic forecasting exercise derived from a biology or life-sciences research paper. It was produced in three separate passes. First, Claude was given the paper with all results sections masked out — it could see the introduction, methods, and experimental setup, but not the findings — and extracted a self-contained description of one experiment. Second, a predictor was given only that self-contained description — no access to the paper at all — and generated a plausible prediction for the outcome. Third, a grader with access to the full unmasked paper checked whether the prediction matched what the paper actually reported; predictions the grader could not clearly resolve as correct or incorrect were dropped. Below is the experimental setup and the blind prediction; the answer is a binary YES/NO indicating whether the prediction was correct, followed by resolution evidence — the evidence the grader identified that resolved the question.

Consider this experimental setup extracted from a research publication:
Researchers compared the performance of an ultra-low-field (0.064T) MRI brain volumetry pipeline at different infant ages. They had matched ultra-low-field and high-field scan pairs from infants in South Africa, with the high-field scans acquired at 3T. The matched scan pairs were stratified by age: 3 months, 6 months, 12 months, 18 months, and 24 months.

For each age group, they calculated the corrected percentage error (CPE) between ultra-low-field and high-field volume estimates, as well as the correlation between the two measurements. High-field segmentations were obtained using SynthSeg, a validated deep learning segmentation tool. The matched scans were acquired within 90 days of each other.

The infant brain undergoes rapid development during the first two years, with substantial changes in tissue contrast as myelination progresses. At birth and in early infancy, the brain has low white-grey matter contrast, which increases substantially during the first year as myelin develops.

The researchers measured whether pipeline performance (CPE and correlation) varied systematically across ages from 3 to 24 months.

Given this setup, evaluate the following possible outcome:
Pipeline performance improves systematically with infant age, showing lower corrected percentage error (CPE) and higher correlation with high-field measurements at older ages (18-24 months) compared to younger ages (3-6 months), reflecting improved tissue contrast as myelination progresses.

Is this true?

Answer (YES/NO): NO